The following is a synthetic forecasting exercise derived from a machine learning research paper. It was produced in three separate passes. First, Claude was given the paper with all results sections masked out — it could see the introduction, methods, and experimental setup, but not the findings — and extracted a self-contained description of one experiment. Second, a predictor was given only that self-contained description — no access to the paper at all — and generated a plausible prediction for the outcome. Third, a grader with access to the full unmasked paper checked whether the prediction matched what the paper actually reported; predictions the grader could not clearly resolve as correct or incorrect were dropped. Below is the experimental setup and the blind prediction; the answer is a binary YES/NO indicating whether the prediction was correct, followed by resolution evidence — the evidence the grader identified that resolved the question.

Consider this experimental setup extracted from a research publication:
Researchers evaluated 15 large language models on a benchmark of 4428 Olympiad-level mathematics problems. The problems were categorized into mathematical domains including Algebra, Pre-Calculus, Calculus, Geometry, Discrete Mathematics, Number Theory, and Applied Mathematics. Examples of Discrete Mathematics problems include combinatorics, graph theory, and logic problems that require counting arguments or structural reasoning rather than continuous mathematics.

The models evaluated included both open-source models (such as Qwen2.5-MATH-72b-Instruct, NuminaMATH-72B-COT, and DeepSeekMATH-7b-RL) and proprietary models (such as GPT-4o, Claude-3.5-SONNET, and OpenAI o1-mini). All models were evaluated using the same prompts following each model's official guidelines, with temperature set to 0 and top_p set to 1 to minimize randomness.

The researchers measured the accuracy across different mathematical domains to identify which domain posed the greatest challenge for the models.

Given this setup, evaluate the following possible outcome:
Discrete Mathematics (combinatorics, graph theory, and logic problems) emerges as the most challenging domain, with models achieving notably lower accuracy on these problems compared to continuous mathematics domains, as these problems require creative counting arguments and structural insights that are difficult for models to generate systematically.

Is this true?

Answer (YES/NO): YES